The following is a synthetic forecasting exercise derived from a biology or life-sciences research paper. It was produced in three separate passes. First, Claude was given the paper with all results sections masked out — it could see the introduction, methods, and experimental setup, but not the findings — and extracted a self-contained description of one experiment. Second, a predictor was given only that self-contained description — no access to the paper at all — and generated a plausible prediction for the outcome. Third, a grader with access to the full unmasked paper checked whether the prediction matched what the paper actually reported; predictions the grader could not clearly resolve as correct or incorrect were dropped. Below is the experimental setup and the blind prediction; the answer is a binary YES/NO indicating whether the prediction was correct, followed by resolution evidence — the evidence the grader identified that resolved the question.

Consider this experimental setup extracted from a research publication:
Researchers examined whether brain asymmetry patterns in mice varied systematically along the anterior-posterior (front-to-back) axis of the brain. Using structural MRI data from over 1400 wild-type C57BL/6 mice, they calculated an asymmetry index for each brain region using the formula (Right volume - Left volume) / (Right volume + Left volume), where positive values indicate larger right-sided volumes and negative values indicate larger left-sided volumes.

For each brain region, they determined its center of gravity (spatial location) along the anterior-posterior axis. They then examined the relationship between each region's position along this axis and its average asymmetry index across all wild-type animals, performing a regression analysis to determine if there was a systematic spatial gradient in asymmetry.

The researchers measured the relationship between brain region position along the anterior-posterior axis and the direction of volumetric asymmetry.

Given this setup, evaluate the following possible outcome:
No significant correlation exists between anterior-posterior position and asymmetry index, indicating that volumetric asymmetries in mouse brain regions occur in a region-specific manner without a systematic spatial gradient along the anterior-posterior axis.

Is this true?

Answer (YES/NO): NO